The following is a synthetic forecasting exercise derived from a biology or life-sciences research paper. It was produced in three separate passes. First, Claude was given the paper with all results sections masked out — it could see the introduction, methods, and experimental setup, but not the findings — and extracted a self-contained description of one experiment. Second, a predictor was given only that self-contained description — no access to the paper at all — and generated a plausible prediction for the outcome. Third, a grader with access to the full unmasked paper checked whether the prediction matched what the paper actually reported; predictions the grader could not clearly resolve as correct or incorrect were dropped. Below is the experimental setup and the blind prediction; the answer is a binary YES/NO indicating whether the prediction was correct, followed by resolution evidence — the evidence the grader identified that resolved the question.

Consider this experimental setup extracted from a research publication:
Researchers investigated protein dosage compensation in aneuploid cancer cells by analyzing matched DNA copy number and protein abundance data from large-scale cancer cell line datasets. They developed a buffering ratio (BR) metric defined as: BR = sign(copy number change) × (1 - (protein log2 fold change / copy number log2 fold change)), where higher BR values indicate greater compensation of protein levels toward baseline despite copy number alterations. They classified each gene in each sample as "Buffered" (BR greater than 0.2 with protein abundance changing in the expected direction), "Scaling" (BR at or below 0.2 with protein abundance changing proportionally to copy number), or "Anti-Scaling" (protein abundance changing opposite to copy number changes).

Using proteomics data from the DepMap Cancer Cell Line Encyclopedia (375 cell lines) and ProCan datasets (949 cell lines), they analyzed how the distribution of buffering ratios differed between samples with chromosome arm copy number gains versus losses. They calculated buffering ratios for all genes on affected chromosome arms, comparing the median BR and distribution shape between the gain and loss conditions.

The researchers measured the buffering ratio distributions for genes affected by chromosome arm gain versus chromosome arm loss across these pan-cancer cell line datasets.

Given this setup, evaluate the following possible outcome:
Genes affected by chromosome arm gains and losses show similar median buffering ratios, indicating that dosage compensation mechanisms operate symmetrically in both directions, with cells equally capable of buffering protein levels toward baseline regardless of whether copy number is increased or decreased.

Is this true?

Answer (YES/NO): NO